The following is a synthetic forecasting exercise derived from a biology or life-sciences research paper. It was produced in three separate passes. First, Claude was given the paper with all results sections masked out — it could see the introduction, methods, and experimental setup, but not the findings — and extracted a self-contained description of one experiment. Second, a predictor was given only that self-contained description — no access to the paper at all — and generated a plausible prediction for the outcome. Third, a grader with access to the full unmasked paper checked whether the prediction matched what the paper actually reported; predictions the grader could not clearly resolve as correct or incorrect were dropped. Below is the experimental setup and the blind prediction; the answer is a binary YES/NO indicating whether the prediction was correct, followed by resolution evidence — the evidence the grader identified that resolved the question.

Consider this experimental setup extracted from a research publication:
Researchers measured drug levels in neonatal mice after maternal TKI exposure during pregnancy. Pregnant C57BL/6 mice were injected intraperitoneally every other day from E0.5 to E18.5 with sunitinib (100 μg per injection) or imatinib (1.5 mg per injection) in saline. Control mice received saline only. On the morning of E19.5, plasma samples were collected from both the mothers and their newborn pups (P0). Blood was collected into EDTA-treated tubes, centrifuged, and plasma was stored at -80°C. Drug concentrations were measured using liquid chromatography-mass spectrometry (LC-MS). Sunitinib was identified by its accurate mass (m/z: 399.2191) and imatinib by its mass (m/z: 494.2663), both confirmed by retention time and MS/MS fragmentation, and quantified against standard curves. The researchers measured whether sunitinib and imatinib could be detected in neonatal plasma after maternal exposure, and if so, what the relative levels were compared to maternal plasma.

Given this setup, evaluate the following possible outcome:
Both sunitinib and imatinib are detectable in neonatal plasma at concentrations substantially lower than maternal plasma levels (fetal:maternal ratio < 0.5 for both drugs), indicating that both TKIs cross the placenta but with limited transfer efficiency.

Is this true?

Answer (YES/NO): NO